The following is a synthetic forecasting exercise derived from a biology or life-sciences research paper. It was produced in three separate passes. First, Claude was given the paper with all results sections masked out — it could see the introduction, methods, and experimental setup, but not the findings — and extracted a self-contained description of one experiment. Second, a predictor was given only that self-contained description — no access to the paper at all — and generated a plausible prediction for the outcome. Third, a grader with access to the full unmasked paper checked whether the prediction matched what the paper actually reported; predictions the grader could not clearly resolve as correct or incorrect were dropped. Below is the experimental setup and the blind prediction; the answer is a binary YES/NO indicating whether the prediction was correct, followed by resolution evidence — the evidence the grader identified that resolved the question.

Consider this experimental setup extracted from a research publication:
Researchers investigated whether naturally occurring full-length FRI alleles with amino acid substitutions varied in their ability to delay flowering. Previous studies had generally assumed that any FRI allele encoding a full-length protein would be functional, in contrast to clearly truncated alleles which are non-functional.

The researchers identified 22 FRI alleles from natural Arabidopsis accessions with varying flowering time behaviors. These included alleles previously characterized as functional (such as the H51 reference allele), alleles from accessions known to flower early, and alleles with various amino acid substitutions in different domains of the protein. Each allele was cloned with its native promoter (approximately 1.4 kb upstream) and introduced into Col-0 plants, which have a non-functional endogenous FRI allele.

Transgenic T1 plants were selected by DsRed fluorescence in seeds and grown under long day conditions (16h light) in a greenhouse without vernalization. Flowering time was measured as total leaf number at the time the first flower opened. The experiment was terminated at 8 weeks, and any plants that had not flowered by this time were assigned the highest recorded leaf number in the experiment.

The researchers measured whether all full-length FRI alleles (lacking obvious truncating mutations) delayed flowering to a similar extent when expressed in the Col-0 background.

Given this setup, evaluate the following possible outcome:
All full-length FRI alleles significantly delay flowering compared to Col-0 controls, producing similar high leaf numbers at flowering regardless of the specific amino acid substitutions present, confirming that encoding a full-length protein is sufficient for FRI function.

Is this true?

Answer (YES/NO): NO